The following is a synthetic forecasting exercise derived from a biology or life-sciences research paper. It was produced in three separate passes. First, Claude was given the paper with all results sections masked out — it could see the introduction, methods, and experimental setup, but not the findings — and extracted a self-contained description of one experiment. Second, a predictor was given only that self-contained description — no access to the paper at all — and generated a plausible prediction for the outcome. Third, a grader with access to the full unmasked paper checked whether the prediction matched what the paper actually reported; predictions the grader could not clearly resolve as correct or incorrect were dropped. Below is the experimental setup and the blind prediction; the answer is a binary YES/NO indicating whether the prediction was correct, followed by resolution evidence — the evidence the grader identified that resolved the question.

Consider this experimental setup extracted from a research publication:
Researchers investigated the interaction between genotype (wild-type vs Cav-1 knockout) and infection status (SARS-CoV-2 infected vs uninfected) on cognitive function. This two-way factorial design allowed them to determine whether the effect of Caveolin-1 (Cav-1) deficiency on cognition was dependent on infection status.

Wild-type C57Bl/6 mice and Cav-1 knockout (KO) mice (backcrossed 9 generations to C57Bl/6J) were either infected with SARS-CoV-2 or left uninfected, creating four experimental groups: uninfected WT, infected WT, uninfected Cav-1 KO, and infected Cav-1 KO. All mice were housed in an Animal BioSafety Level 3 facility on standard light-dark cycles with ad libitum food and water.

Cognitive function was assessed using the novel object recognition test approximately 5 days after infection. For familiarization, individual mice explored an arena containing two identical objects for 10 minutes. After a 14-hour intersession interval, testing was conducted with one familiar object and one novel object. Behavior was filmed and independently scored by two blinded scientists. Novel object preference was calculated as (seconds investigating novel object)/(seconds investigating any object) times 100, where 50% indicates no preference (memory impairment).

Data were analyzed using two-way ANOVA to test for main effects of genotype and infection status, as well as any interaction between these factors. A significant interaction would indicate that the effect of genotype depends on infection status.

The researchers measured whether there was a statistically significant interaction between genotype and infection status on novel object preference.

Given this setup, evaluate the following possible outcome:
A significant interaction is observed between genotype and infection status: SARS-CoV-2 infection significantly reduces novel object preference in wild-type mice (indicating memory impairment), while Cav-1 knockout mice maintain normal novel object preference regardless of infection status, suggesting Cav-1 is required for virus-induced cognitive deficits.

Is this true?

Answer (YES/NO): YES